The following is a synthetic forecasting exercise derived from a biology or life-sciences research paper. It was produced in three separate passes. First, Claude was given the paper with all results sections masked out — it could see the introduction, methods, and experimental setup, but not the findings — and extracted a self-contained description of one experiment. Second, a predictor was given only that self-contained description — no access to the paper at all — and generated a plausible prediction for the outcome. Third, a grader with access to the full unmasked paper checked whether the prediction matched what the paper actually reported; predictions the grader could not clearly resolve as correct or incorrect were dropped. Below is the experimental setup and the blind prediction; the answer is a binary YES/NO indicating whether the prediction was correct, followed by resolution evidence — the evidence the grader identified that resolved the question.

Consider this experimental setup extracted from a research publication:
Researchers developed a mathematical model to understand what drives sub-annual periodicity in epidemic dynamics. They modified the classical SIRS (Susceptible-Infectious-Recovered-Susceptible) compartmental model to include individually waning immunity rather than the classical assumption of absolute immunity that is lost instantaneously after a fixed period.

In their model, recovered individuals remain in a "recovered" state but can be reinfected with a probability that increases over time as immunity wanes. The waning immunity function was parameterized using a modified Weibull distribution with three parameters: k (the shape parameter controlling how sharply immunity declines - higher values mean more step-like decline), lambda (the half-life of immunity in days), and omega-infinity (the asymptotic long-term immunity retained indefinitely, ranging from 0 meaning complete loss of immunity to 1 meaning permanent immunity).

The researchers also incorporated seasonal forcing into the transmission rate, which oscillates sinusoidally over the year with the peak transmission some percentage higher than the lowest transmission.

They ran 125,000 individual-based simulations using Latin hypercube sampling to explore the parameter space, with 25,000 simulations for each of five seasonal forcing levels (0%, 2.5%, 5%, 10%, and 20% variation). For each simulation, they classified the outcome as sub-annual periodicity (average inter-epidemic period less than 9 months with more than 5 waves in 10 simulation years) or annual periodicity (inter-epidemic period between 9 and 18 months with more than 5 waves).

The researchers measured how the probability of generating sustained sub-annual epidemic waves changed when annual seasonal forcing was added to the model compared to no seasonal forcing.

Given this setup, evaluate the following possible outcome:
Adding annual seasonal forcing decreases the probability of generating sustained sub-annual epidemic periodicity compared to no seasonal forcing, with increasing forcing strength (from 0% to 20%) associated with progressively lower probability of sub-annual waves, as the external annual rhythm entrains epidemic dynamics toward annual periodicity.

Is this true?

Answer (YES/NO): NO